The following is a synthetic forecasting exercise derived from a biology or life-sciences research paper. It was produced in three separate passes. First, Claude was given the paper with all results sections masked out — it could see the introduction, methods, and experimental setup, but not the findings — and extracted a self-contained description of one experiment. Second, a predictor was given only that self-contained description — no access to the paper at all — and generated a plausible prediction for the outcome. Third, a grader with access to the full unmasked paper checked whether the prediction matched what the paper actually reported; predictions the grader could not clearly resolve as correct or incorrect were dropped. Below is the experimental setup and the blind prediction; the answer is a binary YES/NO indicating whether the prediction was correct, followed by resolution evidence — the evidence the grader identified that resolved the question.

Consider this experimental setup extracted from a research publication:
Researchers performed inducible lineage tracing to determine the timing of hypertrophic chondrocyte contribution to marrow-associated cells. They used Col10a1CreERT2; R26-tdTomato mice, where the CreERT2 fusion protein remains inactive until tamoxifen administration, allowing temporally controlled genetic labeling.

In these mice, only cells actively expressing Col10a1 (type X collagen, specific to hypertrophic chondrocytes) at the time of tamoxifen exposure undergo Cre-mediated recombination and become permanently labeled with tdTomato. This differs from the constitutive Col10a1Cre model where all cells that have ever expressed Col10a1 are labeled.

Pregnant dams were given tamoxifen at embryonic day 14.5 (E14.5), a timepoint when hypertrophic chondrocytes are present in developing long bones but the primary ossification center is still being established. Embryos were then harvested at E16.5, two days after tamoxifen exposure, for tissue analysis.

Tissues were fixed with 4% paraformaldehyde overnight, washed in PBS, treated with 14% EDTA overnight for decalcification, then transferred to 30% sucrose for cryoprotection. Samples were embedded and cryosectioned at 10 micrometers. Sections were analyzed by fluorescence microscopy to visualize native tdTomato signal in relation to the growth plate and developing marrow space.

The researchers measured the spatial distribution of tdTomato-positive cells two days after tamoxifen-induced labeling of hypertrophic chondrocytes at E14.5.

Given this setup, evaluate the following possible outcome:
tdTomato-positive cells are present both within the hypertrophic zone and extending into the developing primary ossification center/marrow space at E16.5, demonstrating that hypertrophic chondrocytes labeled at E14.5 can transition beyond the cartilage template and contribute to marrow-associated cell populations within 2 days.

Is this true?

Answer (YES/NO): YES